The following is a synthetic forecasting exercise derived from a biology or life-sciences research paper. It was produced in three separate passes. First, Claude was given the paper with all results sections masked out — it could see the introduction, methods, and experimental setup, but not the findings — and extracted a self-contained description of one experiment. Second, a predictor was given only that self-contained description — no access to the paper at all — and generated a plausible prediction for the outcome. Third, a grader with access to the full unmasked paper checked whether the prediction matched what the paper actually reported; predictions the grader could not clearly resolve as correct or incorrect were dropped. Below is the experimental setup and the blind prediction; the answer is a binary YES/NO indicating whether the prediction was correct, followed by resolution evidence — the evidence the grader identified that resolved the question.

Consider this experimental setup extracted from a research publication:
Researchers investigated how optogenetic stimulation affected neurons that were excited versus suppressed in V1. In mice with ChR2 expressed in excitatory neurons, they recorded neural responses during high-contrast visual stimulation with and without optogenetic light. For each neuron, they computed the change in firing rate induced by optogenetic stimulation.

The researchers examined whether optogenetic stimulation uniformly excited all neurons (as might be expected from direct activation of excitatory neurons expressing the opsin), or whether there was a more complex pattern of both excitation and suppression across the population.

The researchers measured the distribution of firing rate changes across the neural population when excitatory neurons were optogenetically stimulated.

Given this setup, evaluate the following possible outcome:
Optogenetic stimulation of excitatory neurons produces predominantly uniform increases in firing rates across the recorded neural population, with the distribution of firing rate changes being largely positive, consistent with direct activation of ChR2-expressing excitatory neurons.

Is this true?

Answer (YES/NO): NO